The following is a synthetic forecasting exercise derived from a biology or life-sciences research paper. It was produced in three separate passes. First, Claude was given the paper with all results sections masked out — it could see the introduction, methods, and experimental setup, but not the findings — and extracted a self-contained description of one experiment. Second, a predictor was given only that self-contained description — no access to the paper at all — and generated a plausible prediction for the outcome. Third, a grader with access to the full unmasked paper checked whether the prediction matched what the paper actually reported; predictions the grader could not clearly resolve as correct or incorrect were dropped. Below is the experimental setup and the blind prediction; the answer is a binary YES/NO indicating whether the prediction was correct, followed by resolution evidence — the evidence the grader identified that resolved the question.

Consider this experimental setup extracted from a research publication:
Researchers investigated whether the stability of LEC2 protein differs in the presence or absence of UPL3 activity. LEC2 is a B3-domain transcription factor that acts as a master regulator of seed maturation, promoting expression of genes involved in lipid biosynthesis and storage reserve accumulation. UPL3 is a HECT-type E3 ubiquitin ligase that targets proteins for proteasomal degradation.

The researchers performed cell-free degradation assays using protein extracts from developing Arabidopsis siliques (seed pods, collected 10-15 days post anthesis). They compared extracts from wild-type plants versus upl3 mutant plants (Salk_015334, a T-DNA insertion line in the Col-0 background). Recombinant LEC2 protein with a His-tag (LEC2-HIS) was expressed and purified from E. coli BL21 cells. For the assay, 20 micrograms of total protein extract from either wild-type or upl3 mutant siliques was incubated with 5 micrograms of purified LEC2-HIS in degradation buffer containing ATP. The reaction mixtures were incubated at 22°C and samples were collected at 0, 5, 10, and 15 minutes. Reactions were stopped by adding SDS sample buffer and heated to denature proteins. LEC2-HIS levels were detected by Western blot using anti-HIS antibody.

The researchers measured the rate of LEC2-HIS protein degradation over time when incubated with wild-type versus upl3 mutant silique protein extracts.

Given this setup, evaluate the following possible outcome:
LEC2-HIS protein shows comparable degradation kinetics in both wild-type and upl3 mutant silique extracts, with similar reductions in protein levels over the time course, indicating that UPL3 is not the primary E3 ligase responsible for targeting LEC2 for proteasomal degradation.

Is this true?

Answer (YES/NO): NO